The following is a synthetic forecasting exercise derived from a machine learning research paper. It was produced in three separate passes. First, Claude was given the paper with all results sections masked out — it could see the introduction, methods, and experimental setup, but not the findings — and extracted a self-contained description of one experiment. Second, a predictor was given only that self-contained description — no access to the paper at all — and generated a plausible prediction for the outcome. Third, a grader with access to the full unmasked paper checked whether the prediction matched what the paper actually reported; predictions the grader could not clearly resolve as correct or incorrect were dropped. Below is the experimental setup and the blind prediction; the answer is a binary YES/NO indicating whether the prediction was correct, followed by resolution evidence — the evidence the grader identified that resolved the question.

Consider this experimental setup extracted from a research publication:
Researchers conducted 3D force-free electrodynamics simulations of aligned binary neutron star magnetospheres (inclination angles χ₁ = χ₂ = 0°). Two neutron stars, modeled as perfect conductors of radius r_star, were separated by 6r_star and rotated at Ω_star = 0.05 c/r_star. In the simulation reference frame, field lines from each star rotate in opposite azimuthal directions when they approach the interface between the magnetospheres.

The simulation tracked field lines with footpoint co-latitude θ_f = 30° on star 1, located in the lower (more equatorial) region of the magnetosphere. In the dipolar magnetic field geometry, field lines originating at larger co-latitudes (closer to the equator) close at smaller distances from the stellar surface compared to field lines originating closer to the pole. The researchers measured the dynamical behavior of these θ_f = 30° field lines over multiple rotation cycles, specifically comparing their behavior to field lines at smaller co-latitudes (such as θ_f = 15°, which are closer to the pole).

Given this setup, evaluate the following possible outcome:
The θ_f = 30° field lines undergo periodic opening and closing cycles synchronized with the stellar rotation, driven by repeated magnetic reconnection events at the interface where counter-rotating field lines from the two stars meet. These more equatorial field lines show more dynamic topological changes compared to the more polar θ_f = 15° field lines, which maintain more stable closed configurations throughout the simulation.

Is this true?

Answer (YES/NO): NO